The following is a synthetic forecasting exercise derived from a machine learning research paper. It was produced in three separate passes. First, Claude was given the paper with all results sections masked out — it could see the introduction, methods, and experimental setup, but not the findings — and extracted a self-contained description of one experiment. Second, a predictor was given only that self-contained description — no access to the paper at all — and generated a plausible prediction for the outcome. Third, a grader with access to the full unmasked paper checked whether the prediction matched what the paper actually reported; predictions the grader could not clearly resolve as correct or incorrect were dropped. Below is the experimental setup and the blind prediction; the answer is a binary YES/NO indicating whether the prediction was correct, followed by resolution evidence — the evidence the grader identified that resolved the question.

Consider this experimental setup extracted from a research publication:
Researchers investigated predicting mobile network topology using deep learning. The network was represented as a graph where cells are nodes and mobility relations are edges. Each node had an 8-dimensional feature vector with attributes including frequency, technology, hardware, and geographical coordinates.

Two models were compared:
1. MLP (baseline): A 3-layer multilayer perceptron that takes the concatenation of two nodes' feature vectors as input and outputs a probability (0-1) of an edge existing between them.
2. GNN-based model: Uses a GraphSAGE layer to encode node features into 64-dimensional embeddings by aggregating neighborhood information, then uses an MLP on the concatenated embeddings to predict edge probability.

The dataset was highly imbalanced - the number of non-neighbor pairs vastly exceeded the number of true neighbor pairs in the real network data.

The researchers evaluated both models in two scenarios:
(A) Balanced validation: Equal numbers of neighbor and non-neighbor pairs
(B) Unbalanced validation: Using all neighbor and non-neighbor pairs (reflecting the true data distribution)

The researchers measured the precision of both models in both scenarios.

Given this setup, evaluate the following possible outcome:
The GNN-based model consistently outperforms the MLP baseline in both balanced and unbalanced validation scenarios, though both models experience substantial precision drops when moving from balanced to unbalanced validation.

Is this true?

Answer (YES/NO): NO